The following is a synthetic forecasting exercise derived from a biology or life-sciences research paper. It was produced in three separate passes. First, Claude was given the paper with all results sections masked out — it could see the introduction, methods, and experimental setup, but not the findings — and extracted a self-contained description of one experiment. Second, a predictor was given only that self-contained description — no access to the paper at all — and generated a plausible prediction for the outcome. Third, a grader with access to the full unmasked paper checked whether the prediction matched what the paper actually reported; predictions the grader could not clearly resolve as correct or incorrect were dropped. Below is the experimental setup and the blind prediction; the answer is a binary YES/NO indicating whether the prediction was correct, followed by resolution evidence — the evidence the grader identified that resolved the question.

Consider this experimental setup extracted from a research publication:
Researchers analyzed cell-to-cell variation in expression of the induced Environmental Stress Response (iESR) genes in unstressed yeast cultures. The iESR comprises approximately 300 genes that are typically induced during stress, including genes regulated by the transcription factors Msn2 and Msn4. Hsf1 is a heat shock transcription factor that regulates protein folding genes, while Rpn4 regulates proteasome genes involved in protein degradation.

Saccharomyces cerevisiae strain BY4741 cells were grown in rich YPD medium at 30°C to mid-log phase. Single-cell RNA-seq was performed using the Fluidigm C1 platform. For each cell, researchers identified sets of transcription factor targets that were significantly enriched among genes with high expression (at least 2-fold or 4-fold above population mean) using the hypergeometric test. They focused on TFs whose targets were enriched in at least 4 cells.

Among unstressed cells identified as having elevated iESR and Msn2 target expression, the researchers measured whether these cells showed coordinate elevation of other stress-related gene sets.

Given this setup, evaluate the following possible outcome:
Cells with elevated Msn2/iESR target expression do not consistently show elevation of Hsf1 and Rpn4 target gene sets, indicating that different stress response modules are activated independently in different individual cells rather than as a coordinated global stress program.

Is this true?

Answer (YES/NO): YES